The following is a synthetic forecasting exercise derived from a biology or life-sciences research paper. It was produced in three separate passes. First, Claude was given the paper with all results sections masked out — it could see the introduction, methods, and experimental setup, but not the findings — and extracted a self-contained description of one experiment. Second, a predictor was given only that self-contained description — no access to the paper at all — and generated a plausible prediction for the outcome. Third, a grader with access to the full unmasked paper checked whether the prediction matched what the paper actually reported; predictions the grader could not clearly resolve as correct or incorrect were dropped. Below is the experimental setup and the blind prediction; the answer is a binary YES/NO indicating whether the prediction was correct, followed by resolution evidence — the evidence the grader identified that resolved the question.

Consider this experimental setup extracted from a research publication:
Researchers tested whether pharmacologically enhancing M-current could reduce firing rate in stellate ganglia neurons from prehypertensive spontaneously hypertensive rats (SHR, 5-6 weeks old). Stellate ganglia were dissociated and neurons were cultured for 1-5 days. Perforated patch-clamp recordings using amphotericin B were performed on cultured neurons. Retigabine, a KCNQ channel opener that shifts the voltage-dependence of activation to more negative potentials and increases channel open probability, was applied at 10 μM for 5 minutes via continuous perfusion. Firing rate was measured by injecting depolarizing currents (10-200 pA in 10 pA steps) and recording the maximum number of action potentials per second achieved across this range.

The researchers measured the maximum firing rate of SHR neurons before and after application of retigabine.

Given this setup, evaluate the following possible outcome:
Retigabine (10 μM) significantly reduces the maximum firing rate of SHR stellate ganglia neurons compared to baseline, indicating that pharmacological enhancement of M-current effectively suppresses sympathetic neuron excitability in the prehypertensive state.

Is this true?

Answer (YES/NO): YES